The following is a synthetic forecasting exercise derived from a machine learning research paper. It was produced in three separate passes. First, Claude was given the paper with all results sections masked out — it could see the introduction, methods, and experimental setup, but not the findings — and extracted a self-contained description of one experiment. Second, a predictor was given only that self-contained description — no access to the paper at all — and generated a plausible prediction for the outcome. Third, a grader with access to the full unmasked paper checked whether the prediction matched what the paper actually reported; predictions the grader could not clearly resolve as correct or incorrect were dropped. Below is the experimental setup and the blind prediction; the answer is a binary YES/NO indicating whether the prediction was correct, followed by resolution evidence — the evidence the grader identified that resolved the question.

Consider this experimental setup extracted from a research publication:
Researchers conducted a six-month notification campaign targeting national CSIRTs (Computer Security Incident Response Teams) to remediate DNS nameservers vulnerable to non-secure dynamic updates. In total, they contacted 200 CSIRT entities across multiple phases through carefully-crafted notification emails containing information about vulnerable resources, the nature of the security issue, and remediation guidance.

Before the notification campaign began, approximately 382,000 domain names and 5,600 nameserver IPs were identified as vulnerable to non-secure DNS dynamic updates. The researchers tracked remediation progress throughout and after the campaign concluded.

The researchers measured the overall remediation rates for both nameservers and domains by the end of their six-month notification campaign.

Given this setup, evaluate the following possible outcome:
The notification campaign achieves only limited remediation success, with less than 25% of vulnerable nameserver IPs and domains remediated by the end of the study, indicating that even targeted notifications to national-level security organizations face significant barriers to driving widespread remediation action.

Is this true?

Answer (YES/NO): NO